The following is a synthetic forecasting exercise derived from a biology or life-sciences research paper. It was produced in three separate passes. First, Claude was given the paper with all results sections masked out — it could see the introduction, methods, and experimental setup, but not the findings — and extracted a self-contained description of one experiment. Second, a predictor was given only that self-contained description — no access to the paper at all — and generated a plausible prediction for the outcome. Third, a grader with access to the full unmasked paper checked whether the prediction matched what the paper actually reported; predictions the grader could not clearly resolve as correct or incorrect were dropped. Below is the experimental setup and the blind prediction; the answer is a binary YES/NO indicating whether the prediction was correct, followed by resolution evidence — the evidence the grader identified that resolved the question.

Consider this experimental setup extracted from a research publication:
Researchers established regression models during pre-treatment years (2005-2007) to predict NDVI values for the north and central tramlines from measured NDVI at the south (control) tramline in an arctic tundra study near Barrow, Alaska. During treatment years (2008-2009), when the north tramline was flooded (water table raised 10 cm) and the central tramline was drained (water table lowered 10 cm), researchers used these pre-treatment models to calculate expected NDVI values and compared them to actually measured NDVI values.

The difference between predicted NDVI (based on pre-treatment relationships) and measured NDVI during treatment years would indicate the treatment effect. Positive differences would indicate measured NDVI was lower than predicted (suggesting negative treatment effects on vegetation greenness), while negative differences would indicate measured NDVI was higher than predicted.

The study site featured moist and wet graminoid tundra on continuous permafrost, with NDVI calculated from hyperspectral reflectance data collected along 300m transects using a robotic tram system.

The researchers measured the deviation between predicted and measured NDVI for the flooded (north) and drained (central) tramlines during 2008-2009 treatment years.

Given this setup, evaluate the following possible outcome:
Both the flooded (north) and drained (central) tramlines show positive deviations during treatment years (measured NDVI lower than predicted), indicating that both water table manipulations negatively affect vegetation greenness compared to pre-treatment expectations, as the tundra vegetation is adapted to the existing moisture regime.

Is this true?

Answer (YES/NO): NO